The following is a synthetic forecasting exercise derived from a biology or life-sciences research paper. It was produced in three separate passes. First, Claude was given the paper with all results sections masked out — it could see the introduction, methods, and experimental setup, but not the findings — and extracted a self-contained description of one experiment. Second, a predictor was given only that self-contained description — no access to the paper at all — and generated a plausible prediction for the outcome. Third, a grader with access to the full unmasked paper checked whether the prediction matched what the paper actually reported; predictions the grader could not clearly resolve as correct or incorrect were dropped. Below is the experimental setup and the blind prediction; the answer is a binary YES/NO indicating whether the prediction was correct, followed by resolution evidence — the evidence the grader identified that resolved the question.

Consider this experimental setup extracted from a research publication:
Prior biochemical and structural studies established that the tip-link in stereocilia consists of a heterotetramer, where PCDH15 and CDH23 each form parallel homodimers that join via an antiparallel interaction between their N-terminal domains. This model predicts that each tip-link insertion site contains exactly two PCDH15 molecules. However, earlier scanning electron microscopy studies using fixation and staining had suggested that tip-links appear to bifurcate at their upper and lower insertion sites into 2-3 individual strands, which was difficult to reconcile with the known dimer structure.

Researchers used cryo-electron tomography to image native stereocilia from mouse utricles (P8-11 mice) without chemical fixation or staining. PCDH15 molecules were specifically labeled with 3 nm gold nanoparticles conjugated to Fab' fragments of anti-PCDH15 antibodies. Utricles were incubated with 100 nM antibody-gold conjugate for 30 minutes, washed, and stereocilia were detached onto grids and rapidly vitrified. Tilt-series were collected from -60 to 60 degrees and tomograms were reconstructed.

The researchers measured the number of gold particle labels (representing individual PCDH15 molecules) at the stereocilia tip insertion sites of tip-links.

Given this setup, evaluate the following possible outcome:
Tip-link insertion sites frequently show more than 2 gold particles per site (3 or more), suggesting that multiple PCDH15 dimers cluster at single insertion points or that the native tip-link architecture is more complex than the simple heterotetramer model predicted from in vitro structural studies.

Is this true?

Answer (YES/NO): YES